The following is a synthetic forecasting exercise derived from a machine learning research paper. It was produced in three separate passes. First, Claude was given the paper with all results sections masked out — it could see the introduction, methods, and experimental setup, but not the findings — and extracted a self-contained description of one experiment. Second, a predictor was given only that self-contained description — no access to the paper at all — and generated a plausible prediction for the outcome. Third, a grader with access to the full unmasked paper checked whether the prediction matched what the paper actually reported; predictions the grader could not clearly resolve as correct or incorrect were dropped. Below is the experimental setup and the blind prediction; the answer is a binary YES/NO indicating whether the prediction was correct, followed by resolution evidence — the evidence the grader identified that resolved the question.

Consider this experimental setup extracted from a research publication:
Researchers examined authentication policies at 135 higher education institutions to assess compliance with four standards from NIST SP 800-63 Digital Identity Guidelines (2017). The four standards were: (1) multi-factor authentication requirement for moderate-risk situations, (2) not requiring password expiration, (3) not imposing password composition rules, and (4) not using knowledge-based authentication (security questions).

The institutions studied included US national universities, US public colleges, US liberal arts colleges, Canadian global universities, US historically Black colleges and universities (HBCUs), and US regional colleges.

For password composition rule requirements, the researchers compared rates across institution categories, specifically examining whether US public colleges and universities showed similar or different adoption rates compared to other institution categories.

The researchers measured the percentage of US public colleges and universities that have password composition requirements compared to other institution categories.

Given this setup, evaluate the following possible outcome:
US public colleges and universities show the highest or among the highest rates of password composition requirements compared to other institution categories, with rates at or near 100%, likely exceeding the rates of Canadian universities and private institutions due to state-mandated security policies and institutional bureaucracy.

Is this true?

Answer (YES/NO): NO